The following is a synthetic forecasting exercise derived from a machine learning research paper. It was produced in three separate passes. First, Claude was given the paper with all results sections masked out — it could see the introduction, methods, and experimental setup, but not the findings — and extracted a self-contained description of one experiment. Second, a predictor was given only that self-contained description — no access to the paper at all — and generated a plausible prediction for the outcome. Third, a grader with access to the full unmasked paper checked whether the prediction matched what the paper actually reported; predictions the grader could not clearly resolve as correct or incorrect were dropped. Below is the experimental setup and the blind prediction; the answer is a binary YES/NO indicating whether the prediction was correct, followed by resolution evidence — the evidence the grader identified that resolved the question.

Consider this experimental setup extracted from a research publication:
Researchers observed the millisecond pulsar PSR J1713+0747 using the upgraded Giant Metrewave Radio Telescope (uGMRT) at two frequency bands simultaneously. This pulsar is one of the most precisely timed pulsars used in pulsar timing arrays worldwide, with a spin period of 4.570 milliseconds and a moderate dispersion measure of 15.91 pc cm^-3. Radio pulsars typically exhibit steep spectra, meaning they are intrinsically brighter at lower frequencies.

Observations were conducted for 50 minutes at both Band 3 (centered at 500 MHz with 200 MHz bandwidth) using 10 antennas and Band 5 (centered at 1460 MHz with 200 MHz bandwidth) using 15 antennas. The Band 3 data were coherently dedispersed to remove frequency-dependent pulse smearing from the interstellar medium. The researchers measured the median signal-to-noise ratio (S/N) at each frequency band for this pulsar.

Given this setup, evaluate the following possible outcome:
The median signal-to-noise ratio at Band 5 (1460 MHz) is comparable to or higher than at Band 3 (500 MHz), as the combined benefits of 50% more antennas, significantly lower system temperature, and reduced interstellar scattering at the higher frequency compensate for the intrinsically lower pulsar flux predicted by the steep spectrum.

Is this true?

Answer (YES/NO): YES